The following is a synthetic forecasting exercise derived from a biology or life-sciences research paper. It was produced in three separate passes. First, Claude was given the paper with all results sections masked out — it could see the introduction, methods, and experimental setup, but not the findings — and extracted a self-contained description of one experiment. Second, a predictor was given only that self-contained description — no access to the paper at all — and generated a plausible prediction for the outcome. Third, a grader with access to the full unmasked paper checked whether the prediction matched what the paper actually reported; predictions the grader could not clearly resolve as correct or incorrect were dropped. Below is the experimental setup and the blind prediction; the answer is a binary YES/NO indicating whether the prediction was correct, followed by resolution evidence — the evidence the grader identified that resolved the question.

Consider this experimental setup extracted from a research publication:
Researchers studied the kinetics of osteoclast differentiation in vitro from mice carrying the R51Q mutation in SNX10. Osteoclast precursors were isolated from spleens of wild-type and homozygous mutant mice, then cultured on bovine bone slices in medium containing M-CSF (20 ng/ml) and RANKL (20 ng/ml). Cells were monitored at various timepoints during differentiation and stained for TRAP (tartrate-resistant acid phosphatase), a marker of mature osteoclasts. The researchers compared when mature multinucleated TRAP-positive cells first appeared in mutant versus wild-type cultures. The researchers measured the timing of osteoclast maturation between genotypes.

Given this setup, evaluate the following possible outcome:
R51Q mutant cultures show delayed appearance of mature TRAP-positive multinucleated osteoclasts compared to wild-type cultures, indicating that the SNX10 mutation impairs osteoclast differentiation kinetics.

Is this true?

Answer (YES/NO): NO